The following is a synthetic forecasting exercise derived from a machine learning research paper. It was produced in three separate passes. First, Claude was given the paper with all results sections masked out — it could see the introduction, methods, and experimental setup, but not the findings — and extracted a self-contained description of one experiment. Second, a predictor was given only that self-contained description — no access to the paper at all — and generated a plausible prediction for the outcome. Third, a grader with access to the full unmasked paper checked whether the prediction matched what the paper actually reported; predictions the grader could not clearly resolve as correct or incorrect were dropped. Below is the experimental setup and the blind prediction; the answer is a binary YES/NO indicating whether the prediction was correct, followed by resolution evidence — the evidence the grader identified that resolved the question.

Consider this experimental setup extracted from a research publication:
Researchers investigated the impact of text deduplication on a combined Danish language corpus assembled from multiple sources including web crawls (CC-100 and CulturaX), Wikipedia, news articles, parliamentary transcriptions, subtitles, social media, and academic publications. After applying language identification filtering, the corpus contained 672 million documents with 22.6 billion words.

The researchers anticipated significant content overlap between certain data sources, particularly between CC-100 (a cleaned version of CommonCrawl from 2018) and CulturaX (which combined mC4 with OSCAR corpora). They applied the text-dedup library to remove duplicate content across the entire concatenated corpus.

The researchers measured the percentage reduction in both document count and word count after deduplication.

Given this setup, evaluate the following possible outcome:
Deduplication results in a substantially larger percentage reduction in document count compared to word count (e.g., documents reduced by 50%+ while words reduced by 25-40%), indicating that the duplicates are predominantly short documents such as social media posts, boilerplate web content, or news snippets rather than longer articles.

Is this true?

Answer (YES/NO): NO